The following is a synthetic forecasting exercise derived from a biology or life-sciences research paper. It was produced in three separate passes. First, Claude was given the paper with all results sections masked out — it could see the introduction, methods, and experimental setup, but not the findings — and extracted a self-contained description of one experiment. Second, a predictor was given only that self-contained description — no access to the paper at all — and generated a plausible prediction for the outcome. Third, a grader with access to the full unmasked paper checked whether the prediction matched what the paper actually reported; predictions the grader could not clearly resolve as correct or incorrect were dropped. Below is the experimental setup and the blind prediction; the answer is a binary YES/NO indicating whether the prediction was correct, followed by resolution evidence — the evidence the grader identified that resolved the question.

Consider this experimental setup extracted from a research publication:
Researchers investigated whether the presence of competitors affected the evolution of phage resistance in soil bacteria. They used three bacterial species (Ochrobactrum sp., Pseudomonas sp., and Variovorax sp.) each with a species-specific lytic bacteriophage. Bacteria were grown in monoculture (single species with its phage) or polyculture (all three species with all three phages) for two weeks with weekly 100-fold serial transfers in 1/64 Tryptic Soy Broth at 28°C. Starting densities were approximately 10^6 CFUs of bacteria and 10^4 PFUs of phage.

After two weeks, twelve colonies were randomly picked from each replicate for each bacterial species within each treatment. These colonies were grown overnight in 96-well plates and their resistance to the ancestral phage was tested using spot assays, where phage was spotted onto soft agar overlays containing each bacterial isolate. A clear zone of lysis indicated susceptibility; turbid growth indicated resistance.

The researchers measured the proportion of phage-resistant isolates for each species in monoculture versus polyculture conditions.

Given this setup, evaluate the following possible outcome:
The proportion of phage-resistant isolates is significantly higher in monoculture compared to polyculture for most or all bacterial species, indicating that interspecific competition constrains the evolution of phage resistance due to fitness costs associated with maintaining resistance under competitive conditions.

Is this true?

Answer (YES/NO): NO